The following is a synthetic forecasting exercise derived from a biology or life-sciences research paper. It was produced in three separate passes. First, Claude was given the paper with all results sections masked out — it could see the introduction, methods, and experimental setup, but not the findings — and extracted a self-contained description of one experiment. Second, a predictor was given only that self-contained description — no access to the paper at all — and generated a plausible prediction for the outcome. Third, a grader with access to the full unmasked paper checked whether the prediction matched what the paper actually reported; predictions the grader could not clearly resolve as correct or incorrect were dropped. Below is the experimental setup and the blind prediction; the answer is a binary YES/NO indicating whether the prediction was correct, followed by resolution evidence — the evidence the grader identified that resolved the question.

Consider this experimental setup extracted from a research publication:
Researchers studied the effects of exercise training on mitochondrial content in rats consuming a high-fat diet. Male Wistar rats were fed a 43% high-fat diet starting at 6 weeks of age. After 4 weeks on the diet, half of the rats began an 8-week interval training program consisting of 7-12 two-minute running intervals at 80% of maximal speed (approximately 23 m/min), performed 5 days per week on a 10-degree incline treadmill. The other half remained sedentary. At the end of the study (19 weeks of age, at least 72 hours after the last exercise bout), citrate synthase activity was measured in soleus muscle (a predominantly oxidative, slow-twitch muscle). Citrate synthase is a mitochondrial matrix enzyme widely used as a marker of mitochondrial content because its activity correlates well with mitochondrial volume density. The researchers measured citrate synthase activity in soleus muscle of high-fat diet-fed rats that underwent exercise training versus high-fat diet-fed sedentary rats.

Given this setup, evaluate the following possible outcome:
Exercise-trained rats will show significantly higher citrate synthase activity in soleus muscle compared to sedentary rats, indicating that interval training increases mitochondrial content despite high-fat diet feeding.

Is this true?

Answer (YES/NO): NO